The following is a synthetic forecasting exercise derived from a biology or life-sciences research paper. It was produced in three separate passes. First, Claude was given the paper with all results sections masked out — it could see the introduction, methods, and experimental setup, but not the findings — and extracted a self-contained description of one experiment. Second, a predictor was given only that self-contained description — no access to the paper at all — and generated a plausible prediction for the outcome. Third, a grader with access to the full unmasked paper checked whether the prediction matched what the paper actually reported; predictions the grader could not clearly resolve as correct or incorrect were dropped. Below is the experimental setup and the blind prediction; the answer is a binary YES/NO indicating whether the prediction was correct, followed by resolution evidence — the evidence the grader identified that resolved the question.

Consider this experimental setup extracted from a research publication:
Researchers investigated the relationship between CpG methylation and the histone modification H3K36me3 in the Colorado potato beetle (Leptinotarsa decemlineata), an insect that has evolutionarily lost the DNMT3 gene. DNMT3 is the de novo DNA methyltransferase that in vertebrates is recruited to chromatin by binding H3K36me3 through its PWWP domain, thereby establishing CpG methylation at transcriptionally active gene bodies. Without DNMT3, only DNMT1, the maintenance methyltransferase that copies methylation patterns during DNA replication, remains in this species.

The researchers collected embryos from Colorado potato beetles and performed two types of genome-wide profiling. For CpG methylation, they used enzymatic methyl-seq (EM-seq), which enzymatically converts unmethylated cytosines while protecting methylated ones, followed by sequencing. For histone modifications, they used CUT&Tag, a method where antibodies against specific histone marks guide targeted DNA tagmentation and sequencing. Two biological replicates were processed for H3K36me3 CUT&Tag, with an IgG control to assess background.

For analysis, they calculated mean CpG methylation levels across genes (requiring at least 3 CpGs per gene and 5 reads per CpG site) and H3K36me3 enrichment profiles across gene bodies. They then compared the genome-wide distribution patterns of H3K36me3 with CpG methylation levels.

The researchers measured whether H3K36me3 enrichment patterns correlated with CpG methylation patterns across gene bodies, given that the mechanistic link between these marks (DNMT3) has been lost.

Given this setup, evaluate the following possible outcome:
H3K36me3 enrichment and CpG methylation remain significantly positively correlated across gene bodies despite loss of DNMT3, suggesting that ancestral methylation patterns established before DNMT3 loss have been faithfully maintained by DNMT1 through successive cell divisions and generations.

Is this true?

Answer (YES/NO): YES